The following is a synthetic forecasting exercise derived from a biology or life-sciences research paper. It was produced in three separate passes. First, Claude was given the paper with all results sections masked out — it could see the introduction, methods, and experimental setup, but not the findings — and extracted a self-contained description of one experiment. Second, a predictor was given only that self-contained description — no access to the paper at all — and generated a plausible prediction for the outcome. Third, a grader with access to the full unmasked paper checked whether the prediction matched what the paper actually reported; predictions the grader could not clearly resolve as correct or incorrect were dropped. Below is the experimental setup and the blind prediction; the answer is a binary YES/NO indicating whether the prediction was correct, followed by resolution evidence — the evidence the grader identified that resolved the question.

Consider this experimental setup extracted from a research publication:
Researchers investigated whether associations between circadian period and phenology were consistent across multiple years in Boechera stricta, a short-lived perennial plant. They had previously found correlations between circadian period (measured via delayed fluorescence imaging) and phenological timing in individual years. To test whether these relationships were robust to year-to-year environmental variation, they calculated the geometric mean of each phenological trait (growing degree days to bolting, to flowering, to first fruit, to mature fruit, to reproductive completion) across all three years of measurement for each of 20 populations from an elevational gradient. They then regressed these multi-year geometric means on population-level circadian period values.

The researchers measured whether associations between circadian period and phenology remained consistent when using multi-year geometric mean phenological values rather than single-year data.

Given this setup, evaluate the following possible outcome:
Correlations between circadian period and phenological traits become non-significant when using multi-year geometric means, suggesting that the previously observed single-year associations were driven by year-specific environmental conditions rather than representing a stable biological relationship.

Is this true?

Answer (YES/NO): NO